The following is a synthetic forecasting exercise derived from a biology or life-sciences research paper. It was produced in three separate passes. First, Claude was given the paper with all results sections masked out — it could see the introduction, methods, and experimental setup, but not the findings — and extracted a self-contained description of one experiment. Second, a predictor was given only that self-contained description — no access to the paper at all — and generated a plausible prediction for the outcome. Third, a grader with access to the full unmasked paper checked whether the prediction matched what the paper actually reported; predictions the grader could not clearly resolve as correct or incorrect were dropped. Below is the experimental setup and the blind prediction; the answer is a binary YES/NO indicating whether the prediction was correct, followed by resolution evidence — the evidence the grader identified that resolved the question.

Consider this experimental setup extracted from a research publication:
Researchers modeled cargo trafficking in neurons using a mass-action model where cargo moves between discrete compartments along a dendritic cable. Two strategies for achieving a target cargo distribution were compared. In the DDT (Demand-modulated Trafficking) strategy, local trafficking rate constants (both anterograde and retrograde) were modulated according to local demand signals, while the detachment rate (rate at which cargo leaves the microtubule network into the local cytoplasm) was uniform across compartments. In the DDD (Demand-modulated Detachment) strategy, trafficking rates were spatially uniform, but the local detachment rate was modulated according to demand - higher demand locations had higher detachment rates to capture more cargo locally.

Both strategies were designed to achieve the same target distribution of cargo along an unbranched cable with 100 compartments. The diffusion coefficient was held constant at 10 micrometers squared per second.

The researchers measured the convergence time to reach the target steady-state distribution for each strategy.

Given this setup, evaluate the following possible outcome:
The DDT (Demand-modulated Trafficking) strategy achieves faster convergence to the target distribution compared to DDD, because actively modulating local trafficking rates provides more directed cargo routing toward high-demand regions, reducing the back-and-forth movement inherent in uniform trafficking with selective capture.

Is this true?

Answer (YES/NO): NO